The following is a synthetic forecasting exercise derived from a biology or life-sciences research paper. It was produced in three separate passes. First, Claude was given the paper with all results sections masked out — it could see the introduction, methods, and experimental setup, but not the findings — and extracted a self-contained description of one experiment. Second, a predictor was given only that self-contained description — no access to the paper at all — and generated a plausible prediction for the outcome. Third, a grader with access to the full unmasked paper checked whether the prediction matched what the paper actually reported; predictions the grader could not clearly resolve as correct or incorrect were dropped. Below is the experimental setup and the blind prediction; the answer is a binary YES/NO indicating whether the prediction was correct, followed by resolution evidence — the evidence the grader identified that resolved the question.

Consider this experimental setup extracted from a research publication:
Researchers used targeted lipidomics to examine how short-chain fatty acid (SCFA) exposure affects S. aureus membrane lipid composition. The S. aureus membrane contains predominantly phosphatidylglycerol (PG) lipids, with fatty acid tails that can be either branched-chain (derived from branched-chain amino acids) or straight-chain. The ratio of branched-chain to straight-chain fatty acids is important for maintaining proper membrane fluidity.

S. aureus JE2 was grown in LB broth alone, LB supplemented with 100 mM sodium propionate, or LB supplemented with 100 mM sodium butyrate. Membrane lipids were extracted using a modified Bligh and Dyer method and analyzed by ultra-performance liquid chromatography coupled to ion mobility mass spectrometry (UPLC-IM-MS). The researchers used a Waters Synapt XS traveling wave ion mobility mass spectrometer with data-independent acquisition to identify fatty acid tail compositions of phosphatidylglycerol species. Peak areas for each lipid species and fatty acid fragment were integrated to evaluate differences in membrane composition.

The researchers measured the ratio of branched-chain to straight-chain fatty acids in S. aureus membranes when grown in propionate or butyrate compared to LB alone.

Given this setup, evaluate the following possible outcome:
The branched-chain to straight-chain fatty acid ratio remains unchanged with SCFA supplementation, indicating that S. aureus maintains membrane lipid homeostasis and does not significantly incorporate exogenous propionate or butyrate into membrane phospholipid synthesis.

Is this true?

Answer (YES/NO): NO